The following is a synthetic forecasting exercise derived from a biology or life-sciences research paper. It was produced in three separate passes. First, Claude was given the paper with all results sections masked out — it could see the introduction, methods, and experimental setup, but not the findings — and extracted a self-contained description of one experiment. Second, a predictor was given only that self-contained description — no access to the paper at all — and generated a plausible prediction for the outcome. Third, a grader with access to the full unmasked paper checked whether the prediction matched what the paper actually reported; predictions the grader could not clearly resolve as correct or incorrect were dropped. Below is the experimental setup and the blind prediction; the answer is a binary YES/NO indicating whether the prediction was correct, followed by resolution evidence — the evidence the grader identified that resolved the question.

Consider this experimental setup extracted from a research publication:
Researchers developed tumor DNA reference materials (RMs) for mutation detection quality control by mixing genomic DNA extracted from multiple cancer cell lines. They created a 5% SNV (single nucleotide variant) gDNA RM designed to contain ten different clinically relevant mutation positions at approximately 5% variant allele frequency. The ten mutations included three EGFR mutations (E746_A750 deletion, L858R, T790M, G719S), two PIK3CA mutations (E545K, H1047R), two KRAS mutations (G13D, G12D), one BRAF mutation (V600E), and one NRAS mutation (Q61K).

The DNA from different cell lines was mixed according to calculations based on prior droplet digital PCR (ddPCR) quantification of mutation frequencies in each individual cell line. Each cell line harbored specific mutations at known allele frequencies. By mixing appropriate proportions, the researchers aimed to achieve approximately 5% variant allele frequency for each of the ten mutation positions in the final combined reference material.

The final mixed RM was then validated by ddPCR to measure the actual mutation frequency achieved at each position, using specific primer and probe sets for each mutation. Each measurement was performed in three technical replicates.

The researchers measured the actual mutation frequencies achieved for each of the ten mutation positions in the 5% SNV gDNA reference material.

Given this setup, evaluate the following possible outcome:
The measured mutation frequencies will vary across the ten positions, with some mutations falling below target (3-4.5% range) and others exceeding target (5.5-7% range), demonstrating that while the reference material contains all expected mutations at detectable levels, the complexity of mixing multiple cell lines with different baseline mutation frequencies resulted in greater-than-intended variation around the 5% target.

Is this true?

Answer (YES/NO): NO